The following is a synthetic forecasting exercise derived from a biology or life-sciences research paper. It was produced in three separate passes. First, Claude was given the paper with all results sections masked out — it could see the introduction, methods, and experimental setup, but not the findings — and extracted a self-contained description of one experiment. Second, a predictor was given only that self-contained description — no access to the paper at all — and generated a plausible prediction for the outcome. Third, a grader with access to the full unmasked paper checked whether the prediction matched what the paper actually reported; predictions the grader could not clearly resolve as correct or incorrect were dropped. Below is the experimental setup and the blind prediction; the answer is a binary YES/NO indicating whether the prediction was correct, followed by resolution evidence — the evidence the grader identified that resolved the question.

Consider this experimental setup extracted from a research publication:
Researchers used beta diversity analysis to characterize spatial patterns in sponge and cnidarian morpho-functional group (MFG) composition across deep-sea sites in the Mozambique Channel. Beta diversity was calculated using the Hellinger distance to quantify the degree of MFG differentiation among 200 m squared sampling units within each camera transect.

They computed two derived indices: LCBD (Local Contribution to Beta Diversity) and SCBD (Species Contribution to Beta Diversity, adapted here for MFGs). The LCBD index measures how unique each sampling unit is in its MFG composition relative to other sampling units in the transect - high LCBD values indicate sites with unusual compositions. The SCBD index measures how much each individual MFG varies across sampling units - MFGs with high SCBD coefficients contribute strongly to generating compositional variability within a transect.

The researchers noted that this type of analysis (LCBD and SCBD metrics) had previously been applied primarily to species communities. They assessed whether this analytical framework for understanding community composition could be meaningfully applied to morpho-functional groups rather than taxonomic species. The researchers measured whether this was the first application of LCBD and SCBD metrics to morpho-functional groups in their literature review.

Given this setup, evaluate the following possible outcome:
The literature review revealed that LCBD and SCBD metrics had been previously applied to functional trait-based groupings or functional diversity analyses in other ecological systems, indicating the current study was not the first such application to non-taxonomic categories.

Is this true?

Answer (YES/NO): NO